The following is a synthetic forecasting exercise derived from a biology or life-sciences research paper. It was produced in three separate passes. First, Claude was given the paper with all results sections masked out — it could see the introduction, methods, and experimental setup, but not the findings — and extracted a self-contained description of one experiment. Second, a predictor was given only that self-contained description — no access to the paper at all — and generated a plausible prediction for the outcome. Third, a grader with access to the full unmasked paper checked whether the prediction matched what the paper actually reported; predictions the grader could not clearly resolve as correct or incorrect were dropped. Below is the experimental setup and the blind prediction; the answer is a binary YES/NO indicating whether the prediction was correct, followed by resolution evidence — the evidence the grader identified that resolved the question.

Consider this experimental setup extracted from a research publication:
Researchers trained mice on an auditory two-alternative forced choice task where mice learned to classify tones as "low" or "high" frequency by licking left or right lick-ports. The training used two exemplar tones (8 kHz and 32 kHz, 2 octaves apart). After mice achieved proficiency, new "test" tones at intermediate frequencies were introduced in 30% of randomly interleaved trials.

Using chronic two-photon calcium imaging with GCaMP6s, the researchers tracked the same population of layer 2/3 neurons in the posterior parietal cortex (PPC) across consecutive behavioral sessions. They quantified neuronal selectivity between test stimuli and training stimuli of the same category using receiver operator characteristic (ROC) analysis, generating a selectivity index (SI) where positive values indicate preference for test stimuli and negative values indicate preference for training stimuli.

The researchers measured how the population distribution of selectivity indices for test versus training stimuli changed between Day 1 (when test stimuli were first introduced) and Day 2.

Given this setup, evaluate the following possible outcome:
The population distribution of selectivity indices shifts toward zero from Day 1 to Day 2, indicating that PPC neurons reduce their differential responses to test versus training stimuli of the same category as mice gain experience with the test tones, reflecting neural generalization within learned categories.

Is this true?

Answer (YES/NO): YES